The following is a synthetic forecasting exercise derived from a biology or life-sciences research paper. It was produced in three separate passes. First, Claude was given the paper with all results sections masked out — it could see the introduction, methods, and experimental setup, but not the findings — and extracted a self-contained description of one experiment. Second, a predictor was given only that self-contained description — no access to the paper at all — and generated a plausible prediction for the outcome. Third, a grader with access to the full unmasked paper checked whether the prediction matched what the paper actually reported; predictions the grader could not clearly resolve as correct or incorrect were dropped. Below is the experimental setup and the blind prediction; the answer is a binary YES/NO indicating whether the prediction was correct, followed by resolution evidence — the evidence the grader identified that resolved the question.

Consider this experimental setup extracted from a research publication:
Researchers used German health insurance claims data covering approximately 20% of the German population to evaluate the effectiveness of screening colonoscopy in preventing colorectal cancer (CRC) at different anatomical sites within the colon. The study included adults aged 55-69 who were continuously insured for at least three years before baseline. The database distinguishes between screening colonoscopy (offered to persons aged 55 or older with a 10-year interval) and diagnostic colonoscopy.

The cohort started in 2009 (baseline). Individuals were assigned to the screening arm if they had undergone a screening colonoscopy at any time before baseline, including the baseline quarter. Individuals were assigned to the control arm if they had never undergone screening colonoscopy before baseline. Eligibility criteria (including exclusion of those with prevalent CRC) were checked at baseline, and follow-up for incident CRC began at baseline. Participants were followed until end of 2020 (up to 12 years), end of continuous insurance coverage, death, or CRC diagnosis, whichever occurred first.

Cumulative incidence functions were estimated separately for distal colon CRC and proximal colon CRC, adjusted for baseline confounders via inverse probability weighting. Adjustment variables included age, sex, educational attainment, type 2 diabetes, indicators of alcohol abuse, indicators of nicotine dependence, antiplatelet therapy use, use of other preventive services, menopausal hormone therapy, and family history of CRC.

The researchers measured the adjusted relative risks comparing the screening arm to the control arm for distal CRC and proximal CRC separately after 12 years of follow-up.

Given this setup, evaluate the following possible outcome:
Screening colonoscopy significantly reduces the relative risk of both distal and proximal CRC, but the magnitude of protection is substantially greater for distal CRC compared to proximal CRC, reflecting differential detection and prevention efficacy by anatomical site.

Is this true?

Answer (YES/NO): YES